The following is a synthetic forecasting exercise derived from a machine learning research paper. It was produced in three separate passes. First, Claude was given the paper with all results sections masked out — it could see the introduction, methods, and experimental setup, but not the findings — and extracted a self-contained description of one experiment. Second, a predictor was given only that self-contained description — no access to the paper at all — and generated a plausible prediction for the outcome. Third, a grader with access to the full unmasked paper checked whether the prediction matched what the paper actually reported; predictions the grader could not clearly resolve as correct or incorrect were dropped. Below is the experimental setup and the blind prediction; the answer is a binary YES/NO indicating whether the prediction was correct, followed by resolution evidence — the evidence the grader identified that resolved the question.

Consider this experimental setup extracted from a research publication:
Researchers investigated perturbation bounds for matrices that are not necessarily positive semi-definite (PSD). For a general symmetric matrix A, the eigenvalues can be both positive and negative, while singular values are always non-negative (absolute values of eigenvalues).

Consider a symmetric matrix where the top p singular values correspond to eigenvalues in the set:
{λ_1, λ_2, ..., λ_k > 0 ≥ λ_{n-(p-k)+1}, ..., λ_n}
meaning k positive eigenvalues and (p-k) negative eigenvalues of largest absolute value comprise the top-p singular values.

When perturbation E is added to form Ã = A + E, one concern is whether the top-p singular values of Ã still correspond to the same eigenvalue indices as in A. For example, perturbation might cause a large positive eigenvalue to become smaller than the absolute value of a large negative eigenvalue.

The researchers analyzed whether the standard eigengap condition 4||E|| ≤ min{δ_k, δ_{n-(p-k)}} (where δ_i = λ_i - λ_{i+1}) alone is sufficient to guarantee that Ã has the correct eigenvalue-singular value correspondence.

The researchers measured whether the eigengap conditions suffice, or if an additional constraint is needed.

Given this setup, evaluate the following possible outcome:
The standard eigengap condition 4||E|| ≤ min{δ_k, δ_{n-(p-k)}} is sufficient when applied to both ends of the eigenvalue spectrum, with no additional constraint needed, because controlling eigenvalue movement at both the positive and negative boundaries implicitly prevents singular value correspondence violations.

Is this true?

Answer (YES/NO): NO